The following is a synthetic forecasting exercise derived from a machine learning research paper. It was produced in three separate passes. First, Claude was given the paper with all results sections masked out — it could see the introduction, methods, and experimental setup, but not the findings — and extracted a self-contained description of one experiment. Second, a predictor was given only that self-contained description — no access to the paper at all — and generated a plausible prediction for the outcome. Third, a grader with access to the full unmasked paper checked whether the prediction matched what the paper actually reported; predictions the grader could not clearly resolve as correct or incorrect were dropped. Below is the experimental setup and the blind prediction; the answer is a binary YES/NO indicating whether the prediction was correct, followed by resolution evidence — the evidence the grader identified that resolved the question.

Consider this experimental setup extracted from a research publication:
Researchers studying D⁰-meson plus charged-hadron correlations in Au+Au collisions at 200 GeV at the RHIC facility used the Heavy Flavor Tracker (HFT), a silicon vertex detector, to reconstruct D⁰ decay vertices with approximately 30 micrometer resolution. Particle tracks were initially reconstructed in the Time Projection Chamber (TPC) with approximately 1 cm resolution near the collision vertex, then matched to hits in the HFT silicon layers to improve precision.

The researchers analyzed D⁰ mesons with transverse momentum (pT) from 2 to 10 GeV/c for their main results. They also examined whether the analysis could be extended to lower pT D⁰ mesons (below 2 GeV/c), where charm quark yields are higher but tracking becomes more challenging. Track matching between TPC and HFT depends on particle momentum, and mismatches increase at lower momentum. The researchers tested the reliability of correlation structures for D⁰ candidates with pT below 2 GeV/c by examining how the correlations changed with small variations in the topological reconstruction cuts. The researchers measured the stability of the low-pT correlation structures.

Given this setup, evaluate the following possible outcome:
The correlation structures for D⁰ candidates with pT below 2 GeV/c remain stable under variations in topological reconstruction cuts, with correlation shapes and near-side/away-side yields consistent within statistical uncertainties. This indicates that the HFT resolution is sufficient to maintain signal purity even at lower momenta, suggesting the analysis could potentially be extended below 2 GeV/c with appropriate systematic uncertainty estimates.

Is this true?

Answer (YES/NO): NO